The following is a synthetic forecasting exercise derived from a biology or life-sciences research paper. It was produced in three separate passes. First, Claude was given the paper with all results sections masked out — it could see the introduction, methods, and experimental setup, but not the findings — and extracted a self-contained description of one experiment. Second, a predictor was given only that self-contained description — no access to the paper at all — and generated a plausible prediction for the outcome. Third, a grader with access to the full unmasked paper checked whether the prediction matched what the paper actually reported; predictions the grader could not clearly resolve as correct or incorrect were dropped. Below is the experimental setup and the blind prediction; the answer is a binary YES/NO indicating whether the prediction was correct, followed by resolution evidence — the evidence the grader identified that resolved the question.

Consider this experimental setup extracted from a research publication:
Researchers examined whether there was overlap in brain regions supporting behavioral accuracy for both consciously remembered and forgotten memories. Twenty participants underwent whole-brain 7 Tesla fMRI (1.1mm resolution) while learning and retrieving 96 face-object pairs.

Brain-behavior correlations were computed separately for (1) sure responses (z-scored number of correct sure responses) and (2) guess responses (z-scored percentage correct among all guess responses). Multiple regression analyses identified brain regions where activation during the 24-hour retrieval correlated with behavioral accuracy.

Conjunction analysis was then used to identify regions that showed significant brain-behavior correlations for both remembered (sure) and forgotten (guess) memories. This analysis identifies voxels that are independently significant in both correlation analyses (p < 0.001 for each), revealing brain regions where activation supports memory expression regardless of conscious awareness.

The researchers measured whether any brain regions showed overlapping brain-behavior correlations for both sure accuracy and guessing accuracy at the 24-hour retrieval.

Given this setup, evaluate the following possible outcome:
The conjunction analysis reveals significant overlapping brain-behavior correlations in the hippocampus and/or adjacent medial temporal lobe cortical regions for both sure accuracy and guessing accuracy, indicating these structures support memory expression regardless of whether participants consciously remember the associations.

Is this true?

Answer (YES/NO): NO